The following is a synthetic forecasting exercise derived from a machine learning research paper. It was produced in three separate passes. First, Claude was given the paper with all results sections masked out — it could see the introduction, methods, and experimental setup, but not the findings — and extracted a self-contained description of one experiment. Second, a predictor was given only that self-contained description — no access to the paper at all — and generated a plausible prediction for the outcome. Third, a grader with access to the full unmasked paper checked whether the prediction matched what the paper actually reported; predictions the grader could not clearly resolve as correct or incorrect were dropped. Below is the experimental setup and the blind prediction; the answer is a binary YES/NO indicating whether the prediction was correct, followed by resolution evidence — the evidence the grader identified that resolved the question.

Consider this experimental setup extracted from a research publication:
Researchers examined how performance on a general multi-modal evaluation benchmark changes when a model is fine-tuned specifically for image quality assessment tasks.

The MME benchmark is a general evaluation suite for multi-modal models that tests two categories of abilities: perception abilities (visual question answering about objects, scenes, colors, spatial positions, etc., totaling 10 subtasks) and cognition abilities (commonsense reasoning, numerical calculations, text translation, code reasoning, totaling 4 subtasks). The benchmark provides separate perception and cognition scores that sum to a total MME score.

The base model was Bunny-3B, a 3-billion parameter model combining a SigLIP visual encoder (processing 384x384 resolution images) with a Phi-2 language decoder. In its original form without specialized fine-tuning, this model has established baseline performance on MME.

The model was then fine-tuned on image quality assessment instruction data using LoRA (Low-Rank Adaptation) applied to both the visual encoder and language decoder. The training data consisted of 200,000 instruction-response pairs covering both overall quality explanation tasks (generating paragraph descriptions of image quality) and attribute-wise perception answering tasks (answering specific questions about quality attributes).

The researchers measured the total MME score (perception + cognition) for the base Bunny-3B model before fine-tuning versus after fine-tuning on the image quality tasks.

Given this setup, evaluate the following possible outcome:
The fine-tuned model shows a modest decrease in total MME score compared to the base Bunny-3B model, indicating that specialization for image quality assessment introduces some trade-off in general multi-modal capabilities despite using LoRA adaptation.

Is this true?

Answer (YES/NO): YES